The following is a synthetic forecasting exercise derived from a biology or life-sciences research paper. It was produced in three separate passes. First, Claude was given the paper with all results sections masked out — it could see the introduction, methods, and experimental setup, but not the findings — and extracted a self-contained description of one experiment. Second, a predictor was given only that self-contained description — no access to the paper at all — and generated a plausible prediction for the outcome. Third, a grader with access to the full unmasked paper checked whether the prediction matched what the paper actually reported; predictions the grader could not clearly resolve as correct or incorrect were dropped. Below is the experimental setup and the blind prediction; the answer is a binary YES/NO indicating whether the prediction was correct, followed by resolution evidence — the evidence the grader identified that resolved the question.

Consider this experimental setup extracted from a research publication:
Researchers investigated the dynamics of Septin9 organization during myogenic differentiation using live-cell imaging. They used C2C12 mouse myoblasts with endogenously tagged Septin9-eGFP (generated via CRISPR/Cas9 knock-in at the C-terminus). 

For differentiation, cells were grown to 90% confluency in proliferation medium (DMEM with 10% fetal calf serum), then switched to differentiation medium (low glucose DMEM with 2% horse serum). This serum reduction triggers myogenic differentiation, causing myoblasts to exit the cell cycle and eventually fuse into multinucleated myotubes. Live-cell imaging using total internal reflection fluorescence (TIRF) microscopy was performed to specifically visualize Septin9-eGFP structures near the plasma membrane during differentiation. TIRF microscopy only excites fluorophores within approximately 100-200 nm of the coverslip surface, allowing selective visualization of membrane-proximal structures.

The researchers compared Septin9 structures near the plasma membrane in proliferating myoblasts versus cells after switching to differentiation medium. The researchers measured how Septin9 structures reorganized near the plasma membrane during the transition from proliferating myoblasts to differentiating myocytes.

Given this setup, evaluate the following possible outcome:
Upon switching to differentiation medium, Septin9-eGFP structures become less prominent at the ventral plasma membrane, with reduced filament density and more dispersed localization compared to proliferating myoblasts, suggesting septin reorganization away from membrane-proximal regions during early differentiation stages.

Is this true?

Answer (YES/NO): NO